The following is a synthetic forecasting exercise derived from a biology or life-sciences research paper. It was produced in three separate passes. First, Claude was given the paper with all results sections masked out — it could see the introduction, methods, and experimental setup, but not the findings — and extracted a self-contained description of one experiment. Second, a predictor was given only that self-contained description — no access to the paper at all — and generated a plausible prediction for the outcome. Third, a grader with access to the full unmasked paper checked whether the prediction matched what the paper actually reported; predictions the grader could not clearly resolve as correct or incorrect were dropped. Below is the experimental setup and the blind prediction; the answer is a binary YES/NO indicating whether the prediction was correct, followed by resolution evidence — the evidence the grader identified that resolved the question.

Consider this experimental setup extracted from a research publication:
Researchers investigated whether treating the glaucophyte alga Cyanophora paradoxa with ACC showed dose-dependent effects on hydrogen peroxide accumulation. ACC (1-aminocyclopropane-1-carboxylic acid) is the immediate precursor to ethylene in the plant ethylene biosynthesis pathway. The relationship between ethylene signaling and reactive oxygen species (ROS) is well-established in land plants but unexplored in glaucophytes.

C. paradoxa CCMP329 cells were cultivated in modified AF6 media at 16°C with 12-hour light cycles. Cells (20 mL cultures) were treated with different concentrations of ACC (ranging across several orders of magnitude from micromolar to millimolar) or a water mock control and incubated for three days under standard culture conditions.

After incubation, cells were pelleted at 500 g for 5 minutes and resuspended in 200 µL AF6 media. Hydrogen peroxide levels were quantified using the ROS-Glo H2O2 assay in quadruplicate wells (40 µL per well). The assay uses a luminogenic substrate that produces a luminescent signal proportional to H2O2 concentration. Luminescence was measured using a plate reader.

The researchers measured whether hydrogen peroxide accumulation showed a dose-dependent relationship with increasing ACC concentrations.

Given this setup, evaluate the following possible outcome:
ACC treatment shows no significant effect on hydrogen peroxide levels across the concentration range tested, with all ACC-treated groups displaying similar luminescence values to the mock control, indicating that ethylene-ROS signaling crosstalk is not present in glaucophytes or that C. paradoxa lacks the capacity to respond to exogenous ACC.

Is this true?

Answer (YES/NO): NO